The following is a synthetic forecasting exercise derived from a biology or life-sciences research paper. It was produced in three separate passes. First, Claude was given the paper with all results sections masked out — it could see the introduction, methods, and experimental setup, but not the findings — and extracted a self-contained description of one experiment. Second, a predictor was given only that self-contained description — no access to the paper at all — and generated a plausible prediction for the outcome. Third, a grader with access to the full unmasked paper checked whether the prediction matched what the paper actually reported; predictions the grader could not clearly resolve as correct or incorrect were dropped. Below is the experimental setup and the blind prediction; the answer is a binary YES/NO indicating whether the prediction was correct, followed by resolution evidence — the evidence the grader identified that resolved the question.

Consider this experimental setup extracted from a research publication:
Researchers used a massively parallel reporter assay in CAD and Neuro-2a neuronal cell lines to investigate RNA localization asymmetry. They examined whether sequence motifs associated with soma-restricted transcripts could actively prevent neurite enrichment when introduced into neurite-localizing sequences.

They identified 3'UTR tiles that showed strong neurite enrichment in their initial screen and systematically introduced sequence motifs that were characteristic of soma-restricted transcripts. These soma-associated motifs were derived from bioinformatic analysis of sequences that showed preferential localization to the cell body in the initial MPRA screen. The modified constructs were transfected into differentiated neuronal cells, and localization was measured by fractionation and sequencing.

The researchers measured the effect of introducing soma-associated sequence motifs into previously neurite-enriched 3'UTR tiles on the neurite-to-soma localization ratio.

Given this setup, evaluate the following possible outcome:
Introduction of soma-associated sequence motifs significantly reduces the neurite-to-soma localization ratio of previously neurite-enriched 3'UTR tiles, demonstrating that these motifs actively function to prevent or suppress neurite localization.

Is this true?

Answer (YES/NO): YES